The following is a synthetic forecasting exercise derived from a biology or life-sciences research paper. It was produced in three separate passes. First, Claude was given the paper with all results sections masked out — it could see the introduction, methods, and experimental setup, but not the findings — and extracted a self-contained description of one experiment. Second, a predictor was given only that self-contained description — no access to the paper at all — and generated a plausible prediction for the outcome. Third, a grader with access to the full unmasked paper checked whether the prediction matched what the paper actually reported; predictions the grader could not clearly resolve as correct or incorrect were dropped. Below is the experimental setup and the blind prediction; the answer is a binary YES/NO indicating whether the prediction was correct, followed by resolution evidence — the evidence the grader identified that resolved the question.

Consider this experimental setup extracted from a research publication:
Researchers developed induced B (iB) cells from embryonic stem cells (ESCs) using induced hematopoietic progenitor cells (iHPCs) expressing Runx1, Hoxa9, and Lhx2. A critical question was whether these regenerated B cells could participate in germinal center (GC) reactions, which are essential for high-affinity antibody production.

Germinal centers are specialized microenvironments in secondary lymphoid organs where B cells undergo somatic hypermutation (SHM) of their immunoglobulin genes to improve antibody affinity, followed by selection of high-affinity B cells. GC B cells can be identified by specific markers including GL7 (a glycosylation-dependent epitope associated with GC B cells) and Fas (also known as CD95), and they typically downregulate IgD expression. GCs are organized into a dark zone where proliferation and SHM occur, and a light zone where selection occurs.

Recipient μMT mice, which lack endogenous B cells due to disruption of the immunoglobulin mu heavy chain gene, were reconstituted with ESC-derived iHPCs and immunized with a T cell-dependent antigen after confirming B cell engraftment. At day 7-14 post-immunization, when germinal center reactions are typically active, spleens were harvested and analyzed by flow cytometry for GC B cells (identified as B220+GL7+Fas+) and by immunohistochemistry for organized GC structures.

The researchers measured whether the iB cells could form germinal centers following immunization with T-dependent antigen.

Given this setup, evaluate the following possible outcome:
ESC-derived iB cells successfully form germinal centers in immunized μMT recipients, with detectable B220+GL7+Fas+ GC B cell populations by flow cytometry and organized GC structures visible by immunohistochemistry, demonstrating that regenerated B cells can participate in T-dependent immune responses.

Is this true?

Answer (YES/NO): NO